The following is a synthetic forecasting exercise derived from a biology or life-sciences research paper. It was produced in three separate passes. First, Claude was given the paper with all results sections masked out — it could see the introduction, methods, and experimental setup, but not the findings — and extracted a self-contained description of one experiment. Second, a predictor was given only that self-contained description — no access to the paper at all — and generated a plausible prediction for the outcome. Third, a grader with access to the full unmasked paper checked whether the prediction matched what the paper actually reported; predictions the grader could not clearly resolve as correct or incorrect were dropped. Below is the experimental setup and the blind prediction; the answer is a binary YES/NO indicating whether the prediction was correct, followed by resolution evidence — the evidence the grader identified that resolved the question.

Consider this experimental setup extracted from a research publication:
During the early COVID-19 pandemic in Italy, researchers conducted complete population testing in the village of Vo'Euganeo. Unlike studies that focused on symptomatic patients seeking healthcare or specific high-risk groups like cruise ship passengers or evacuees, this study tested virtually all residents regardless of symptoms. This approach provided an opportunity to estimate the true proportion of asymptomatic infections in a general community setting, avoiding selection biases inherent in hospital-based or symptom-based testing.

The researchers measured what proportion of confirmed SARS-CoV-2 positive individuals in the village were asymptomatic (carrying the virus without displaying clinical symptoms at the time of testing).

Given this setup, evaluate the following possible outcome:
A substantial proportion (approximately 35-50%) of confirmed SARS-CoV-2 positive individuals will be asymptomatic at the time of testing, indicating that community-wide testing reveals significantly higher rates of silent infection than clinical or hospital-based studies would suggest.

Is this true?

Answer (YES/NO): NO